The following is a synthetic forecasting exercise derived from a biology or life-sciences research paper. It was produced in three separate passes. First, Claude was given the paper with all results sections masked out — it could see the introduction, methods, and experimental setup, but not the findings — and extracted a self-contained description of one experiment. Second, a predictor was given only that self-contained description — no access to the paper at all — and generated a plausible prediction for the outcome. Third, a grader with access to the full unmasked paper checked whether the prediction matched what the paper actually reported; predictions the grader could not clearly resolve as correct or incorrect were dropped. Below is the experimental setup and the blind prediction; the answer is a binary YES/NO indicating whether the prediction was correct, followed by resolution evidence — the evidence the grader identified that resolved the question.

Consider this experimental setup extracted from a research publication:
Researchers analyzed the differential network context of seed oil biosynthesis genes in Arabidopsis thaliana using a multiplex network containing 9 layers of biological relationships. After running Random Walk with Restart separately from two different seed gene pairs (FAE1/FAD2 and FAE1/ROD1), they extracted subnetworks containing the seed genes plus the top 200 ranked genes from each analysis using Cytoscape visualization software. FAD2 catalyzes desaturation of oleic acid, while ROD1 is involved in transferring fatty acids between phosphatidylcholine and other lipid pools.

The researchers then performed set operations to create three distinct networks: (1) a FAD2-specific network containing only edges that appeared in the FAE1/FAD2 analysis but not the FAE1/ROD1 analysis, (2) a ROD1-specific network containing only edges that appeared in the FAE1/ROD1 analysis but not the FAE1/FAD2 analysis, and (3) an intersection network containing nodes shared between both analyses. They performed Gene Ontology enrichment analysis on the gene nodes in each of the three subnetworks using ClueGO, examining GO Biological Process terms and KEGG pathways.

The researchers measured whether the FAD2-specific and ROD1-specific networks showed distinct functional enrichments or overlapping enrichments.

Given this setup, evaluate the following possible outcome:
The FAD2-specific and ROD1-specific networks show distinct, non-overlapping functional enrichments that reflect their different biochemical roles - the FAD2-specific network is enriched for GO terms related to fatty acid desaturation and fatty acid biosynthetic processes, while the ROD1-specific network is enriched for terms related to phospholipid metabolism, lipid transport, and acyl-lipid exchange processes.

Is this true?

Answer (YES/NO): NO